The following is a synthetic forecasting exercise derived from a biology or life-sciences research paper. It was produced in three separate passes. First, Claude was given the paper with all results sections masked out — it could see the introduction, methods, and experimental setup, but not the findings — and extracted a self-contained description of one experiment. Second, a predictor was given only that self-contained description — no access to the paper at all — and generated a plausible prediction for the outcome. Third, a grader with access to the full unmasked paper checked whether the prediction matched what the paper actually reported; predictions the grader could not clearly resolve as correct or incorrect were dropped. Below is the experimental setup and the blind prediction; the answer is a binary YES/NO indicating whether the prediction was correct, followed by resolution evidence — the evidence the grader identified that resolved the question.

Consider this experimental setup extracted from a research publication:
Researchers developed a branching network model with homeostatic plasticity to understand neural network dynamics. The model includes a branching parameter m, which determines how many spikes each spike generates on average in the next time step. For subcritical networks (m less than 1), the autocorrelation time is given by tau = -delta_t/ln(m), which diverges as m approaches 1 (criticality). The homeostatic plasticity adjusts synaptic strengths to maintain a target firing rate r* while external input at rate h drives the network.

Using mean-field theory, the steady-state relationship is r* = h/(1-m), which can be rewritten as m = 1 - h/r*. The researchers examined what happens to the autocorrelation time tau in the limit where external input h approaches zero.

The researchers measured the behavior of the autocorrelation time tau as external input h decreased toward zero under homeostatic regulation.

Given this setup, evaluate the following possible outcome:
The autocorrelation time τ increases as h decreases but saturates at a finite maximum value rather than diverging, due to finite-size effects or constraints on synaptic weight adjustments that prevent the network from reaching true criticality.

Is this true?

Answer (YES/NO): NO